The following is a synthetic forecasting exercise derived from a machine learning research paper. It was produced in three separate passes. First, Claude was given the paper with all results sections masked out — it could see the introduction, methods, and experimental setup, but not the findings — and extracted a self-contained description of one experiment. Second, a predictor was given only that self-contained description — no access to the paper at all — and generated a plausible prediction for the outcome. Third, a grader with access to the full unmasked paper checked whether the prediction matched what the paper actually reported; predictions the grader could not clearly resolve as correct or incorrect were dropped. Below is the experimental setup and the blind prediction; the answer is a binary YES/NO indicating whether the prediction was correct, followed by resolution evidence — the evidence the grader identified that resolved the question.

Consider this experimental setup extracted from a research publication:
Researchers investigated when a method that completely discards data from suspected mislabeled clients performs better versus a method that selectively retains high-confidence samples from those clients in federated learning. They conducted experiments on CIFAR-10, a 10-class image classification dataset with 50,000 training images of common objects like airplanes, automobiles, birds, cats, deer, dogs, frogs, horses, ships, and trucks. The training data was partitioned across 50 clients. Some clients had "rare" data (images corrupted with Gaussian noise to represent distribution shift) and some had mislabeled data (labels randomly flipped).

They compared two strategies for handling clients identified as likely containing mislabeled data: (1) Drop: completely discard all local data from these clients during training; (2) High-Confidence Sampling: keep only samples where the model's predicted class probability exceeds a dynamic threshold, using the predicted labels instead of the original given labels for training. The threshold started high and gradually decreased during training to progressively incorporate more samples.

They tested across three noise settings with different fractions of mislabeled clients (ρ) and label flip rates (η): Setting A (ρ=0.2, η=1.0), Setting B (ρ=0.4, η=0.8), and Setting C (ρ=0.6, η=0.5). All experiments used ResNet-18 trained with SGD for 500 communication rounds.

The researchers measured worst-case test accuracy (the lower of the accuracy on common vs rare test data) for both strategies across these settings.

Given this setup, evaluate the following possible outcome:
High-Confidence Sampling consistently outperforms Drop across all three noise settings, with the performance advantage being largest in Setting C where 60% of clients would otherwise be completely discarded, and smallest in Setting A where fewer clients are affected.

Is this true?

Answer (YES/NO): NO